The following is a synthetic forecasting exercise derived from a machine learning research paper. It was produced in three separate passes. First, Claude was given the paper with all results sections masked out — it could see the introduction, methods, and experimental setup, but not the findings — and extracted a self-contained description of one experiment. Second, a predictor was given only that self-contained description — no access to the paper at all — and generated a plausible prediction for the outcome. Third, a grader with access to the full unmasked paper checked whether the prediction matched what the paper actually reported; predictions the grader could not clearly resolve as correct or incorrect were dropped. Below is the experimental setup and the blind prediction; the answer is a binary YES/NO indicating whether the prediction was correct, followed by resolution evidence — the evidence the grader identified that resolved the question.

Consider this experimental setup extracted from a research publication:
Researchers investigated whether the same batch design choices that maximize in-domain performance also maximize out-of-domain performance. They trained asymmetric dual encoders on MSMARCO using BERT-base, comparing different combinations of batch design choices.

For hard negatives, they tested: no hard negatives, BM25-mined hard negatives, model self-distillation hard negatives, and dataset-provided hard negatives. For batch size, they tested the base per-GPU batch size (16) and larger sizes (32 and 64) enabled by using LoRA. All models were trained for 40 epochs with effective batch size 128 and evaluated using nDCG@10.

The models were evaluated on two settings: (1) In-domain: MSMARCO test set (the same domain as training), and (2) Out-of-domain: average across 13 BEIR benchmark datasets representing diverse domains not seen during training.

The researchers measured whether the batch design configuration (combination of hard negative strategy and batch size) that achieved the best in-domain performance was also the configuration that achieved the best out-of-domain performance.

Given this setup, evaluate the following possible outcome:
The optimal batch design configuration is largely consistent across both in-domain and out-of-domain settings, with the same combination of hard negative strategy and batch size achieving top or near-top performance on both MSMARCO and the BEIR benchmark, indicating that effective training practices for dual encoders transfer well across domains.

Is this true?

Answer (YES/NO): NO